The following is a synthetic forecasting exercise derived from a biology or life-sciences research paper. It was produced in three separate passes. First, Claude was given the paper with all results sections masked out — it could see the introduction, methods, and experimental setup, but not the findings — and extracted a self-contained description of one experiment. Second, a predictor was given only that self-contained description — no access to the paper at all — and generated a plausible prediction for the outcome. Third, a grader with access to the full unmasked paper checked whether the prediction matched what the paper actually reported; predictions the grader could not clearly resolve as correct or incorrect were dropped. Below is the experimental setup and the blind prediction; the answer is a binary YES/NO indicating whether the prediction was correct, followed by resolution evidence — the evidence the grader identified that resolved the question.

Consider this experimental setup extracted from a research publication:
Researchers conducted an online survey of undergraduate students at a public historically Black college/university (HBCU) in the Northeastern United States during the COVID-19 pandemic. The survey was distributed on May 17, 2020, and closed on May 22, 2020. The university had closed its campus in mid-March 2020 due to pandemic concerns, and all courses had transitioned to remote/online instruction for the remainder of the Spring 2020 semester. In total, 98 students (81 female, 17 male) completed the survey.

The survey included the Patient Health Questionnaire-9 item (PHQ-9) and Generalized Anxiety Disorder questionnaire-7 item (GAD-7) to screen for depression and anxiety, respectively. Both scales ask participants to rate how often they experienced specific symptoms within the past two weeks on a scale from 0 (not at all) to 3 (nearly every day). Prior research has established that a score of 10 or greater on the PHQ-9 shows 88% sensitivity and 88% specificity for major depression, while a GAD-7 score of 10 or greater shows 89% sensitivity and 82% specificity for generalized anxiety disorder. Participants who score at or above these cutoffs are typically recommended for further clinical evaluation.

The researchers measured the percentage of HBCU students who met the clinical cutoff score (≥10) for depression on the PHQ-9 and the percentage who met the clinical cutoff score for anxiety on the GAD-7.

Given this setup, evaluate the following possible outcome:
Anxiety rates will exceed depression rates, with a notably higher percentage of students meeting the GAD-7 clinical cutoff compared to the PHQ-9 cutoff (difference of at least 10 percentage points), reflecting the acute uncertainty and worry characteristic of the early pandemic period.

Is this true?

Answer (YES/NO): NO